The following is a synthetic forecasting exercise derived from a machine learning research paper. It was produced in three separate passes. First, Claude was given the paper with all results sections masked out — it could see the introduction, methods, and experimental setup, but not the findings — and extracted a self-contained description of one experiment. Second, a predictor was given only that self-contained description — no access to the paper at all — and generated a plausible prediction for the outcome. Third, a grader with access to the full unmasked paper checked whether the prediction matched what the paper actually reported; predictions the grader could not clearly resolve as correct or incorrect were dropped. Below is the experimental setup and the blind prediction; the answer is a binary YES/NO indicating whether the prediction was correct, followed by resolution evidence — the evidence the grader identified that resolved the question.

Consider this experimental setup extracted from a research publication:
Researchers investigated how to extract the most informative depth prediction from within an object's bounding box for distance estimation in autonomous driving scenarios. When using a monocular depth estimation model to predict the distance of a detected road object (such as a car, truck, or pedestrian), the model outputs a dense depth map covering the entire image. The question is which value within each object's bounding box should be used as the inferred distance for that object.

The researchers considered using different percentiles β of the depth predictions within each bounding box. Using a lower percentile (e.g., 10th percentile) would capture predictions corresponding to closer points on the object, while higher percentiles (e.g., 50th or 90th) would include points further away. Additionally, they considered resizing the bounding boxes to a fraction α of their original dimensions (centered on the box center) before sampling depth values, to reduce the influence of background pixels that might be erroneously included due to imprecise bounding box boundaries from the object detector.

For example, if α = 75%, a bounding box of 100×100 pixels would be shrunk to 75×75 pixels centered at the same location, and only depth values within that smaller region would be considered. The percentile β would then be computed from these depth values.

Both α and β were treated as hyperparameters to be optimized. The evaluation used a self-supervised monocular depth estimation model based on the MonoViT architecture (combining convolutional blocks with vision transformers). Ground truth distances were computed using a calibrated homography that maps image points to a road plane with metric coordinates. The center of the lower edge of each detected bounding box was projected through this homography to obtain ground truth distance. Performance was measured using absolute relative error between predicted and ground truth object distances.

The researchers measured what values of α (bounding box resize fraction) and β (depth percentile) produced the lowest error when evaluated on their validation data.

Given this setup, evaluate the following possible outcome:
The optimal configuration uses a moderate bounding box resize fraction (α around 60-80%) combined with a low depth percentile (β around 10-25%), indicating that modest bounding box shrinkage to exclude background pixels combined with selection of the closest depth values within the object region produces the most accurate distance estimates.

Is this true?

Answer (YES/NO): NO